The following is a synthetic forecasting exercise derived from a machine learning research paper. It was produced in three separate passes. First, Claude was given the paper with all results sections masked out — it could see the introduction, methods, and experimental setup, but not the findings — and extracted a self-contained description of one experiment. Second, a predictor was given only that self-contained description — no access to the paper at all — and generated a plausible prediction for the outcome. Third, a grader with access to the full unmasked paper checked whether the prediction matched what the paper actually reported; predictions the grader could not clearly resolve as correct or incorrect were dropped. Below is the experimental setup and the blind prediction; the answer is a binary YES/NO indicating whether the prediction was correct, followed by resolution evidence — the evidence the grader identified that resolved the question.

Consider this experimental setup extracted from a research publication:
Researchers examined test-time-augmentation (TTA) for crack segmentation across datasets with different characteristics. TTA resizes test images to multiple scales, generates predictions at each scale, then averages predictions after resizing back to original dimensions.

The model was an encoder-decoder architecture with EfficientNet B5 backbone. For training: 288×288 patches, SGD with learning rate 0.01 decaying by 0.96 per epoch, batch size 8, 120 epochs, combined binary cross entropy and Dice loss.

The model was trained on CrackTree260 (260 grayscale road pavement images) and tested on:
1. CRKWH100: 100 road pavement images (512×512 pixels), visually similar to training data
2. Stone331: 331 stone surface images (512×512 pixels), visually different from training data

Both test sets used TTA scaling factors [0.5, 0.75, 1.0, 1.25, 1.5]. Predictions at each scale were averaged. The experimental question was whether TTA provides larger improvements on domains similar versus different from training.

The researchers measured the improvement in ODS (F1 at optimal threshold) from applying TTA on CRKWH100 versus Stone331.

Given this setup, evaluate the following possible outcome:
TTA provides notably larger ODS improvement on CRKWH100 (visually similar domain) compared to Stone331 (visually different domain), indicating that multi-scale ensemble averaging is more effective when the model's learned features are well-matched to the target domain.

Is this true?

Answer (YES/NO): NO